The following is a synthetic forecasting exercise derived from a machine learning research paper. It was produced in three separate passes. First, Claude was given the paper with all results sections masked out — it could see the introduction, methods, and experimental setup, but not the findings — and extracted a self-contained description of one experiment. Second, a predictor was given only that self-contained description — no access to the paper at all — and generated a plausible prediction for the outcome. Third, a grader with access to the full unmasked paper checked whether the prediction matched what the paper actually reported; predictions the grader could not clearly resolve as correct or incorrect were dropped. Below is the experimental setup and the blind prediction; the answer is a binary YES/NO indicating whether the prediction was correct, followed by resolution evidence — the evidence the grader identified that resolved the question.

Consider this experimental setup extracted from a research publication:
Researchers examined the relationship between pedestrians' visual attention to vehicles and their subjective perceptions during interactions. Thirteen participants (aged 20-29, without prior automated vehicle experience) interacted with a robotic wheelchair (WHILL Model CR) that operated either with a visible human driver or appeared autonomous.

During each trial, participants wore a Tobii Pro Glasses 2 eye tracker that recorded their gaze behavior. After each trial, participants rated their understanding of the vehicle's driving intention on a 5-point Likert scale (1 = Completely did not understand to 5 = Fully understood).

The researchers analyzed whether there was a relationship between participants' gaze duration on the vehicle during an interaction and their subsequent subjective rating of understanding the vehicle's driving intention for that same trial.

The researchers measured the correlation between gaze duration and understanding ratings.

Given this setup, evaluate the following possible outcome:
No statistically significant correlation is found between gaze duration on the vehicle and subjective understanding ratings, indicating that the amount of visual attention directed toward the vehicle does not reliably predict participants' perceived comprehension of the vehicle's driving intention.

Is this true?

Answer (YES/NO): NO